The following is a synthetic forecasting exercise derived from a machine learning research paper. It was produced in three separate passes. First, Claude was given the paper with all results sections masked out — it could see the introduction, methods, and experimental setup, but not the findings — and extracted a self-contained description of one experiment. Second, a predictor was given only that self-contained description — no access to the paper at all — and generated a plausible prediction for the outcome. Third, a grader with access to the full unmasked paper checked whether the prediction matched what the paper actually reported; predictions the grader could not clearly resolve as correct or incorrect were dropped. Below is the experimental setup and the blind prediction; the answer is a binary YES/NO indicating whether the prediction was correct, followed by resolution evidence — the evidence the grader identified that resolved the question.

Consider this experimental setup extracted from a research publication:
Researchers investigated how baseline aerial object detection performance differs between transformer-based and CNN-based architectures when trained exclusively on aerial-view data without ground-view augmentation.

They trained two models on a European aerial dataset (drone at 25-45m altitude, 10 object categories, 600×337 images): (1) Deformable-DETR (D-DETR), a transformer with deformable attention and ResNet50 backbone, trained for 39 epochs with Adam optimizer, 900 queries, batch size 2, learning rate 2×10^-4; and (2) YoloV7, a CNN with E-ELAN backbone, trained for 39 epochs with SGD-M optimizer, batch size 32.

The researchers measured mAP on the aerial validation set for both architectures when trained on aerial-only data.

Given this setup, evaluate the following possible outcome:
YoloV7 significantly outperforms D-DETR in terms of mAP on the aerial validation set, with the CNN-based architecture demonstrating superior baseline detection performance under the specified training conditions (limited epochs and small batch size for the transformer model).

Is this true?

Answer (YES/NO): YES